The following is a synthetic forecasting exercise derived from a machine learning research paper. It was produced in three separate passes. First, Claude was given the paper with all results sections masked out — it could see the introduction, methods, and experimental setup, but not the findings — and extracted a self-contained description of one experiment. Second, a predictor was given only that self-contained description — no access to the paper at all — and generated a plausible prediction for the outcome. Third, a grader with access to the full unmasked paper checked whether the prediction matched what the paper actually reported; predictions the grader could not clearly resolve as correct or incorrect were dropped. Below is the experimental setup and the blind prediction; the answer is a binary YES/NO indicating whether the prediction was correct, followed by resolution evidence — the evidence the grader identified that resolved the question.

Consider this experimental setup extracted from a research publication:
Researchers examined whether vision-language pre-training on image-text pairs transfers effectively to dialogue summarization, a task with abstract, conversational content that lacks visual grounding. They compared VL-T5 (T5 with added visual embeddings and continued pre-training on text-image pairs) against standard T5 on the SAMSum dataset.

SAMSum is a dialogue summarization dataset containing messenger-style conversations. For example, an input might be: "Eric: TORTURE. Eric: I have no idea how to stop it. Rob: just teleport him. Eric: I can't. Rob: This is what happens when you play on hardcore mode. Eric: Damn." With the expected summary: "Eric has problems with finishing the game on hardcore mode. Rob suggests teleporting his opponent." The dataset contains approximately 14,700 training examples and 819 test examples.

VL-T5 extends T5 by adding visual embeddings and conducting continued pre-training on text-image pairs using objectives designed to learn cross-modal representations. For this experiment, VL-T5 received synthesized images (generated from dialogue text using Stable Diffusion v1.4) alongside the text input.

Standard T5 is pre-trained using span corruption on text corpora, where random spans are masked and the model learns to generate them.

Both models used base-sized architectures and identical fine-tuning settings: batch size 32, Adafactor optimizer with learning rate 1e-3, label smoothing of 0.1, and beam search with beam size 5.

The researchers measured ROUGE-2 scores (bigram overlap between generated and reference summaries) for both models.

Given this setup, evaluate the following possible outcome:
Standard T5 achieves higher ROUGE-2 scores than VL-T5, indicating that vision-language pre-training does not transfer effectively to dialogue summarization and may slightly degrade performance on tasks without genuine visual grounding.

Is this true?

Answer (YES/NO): YES